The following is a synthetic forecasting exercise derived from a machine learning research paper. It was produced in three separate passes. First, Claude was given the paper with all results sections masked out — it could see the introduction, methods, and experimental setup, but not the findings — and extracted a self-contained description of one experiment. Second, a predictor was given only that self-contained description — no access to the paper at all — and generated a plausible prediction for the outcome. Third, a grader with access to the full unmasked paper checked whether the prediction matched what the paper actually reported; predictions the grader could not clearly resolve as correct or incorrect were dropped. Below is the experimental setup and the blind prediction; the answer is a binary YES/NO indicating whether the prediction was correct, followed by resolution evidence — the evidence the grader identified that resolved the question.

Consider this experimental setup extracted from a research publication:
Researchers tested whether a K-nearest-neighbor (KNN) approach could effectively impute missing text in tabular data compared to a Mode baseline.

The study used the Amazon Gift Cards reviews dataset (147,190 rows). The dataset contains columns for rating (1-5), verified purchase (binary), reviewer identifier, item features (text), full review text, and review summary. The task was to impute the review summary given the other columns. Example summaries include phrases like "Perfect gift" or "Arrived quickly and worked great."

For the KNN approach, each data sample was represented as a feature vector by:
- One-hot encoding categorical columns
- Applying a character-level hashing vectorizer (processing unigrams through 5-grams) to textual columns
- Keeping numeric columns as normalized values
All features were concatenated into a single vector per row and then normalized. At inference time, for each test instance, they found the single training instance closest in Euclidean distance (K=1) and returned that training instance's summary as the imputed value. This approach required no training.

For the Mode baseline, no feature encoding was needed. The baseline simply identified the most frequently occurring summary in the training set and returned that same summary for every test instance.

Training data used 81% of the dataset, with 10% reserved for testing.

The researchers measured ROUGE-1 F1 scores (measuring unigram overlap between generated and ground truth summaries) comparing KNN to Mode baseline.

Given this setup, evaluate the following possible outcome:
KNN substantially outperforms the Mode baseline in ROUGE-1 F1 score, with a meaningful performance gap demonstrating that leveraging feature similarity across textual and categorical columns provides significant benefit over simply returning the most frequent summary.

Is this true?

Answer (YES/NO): NO